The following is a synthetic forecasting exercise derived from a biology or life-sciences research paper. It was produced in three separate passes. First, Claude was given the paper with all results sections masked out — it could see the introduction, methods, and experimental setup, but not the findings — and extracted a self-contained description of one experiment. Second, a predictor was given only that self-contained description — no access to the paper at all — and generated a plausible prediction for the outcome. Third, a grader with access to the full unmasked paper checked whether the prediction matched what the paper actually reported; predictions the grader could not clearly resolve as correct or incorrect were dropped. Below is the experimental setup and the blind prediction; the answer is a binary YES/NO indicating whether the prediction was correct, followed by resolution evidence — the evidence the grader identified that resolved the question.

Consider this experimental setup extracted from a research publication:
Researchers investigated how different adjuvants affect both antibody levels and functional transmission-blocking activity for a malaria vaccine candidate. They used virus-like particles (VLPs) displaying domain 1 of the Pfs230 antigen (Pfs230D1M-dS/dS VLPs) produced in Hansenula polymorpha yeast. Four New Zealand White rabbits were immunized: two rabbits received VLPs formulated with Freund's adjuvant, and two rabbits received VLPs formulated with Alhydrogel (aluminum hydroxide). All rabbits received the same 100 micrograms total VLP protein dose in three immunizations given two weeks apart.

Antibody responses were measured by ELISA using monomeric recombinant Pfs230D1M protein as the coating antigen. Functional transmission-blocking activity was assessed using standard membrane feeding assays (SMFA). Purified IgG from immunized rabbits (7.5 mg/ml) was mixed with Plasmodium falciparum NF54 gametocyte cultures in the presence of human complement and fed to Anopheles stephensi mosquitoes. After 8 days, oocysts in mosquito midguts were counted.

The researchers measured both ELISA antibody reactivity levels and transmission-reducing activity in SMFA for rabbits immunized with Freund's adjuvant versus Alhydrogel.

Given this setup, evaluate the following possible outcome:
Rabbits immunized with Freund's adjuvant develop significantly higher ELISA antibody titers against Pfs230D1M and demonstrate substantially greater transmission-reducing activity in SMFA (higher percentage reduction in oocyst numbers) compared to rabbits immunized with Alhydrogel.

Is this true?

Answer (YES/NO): NO